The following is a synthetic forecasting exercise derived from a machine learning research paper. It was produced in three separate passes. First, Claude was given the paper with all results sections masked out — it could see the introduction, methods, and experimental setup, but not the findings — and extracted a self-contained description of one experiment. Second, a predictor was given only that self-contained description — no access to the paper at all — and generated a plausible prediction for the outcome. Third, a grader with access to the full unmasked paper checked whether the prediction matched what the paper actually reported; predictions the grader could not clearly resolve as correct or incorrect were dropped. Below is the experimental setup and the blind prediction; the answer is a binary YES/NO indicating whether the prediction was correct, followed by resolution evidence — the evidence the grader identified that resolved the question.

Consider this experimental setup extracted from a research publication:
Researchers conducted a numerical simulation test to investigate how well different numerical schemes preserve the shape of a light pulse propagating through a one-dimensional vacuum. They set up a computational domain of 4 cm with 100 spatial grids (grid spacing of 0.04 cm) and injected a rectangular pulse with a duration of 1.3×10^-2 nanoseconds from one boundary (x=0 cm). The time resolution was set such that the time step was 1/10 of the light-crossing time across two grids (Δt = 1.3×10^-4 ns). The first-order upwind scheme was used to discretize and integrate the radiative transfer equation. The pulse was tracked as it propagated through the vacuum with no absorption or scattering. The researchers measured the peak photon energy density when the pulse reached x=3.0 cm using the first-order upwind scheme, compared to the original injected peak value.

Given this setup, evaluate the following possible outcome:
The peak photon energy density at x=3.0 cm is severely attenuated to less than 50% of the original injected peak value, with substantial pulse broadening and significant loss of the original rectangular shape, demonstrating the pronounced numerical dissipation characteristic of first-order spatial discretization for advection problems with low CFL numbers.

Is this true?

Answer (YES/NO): NO